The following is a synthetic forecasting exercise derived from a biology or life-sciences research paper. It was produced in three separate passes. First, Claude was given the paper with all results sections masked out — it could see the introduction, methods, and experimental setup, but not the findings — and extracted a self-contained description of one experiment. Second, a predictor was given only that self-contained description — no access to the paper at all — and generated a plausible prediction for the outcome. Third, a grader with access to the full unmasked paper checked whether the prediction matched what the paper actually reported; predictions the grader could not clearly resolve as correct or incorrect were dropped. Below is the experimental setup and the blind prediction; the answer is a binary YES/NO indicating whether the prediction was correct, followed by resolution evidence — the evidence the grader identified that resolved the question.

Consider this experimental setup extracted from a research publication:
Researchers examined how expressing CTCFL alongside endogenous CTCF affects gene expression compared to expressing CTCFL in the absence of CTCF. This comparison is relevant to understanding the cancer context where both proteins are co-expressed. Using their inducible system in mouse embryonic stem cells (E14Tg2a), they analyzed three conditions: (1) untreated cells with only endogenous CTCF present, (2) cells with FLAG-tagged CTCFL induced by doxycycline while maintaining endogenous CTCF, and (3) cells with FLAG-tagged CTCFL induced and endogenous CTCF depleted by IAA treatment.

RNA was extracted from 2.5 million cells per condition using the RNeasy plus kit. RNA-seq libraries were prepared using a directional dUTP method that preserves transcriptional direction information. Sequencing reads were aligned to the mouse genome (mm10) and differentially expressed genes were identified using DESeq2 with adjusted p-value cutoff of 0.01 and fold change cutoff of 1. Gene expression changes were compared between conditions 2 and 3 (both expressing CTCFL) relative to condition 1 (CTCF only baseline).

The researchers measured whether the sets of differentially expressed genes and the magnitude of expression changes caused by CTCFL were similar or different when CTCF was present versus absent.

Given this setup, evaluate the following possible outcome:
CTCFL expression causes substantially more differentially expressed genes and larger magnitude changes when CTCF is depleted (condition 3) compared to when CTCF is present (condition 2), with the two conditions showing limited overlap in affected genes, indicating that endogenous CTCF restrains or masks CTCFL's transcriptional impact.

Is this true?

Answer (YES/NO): YES